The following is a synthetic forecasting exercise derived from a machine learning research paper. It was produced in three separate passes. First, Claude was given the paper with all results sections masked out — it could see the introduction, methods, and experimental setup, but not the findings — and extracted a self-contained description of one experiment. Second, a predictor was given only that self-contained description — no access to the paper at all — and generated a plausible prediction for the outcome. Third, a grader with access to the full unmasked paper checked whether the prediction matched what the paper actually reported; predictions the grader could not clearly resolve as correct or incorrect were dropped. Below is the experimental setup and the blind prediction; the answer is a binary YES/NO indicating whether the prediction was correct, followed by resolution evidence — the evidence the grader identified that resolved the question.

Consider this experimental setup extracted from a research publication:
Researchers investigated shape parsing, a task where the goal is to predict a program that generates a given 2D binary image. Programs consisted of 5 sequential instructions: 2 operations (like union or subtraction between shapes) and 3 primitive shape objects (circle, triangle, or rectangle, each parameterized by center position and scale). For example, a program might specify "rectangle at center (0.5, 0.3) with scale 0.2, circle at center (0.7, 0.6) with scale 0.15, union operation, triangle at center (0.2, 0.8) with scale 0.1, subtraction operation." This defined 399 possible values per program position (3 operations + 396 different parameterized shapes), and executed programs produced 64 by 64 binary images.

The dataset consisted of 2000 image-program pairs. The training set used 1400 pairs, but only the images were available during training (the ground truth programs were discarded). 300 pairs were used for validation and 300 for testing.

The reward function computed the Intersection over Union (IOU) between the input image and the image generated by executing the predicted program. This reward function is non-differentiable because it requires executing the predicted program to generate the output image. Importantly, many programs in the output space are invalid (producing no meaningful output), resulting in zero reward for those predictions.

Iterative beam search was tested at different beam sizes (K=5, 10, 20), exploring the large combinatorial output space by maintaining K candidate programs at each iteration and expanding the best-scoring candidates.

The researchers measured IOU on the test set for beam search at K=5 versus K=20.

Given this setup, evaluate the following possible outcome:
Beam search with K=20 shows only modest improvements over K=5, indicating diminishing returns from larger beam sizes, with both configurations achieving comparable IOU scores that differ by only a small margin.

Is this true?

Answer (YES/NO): NO